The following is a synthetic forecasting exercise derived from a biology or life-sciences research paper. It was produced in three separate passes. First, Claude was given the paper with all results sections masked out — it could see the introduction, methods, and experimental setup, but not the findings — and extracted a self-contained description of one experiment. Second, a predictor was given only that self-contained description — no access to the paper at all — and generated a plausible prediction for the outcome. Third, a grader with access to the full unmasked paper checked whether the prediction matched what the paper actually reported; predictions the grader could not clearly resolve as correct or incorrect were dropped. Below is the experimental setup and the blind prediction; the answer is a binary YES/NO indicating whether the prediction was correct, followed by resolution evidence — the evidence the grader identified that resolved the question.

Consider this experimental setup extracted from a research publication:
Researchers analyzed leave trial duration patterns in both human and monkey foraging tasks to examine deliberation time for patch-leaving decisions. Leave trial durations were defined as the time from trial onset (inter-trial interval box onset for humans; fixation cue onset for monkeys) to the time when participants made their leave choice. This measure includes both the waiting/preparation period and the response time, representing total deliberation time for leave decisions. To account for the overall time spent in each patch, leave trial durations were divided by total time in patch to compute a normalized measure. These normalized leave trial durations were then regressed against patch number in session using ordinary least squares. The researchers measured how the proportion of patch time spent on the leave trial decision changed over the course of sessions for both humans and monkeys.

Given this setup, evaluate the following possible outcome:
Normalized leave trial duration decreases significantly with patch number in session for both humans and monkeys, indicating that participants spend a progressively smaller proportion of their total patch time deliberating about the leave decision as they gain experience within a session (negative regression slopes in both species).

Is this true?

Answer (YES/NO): NO